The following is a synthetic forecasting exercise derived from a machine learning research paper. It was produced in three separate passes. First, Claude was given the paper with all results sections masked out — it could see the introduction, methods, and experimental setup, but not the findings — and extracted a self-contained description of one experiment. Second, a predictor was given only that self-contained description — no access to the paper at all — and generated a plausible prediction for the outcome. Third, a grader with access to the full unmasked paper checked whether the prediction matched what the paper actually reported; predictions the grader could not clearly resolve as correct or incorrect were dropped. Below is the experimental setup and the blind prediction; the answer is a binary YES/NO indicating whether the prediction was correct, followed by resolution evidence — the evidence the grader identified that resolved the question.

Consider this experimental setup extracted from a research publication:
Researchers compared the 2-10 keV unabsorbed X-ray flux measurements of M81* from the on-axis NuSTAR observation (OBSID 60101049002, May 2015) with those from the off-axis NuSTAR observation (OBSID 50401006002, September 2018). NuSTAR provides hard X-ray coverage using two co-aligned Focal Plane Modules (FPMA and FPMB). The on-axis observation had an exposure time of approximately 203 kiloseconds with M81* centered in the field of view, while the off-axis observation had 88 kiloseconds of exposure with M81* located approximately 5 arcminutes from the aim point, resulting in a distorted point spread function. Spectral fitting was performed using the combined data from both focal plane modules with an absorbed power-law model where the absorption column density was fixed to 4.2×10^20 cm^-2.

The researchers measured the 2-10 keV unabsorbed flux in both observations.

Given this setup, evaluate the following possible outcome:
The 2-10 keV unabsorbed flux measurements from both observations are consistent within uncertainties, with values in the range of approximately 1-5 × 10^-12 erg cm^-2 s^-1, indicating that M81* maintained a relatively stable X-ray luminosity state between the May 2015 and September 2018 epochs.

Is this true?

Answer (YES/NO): NO